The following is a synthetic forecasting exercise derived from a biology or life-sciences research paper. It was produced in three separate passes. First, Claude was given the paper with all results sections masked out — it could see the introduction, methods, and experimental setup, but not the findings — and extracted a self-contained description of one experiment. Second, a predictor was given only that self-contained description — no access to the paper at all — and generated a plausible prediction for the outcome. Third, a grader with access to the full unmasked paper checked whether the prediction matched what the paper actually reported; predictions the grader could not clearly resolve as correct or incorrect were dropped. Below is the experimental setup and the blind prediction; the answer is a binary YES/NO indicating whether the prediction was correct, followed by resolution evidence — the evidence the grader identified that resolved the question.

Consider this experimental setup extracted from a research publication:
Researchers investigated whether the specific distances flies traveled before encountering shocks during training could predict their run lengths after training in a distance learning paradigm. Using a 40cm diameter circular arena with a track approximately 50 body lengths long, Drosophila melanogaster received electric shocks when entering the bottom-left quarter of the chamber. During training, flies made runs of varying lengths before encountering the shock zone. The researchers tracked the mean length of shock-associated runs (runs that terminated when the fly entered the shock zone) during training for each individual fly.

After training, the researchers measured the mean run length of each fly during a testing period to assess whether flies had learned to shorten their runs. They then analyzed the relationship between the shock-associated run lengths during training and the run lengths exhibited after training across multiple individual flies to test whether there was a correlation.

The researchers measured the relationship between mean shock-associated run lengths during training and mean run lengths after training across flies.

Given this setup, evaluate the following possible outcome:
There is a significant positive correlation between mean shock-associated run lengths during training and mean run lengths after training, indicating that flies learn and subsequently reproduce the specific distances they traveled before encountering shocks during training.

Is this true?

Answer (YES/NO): YES